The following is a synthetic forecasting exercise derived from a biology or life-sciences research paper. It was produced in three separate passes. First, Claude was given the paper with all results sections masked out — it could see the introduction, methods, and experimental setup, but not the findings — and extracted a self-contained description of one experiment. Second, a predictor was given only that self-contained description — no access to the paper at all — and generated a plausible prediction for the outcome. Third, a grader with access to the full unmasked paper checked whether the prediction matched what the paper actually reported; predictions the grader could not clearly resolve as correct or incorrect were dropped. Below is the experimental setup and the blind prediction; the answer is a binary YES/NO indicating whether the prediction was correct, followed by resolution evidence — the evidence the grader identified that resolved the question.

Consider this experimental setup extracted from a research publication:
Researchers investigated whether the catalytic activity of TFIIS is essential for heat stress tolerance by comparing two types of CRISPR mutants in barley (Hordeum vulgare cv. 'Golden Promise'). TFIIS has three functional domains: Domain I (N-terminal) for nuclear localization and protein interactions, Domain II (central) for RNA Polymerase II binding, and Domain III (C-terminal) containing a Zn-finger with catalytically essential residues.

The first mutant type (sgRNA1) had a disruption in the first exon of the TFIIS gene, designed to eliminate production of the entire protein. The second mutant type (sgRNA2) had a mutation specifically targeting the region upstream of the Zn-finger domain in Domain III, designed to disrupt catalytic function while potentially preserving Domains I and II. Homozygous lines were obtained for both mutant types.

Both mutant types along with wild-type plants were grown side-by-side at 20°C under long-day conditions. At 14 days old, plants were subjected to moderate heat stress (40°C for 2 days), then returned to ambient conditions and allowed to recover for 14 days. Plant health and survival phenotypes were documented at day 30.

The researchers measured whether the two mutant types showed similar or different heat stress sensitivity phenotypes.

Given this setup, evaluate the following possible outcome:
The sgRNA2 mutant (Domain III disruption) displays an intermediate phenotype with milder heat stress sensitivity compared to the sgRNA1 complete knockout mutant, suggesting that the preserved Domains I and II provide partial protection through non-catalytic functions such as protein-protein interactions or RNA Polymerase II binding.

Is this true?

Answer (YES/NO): NO